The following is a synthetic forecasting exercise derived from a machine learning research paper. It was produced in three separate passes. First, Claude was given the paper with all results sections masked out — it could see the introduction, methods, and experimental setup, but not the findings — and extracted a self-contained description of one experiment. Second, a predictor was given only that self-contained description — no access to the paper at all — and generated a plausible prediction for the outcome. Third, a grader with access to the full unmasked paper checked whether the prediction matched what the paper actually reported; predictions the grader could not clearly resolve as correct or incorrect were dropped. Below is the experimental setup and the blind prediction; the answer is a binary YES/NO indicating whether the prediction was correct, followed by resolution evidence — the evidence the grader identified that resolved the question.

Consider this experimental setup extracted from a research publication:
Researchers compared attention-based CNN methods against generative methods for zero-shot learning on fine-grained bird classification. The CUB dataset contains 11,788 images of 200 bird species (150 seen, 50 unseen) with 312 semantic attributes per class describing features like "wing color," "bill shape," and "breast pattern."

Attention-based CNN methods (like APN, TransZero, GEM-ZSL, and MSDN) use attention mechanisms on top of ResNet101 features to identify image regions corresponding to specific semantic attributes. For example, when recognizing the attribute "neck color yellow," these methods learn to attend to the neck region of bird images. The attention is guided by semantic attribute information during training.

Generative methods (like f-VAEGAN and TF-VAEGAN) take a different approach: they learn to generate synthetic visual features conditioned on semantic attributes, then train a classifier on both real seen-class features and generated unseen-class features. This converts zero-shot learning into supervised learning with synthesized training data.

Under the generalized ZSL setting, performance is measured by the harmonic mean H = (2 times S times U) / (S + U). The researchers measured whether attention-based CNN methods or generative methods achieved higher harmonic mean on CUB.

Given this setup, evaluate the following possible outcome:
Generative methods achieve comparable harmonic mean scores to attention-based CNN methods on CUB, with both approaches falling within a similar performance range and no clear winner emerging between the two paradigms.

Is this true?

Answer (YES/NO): NO